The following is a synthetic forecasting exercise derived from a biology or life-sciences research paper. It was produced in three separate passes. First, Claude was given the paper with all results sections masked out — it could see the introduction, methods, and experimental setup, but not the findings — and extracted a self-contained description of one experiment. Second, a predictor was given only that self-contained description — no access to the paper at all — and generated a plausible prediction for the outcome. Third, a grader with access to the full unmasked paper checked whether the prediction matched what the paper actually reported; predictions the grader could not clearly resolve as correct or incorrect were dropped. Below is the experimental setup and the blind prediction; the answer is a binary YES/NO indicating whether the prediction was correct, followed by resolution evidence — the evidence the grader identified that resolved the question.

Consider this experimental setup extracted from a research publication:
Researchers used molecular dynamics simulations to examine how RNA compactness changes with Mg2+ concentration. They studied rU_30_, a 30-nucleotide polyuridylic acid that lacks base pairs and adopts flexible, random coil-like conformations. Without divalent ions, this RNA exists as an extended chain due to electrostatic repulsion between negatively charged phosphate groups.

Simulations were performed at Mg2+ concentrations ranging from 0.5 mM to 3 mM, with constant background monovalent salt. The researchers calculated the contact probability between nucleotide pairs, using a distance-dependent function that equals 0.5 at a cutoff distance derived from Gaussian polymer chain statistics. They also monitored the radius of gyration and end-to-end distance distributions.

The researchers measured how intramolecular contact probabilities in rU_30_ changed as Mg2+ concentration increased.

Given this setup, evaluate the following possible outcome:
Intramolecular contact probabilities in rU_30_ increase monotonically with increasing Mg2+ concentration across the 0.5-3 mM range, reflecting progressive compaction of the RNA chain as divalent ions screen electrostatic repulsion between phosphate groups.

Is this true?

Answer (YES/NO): YES